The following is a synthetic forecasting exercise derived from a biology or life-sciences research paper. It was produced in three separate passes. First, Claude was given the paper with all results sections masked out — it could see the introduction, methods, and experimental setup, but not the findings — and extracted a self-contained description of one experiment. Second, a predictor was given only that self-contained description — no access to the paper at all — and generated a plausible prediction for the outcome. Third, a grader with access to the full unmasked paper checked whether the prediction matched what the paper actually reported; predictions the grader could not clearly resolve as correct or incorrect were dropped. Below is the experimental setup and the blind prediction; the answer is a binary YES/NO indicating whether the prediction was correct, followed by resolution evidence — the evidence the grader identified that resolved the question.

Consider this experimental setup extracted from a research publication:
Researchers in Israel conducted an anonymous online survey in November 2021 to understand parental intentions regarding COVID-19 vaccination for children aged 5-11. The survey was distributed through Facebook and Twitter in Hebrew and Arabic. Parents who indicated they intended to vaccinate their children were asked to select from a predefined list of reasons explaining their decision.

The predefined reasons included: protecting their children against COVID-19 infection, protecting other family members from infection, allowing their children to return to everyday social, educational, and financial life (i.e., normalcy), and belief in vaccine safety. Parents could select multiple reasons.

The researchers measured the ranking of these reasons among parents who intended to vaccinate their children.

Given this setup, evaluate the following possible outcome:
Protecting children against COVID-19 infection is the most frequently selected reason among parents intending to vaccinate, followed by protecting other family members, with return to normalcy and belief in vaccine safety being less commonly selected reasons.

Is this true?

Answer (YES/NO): NO